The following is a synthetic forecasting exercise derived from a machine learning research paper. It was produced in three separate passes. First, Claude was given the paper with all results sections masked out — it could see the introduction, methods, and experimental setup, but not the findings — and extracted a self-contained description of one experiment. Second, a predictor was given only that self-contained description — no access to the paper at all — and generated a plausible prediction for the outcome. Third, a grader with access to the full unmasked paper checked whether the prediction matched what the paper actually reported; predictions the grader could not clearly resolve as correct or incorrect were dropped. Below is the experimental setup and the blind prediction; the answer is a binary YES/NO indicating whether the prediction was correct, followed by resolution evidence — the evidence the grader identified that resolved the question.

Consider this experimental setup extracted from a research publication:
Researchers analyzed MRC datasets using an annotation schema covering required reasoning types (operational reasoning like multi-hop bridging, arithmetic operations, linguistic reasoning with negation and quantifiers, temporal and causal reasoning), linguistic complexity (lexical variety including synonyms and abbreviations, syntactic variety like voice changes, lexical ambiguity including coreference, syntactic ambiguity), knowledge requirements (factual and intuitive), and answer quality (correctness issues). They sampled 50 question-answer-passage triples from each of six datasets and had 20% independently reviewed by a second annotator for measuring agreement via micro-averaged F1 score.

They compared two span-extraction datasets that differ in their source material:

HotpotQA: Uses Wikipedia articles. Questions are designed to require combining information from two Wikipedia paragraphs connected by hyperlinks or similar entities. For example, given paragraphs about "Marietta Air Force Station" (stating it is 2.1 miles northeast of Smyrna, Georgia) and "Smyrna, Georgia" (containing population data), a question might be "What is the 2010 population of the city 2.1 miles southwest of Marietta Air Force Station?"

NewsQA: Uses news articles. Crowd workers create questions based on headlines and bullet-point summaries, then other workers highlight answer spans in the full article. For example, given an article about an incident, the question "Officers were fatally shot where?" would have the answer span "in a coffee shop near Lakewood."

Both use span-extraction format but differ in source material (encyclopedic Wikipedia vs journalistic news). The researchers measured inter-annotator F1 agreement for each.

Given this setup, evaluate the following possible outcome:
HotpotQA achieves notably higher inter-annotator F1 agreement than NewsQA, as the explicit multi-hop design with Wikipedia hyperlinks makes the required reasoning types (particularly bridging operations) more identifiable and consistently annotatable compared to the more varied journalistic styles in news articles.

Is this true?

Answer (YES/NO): NO